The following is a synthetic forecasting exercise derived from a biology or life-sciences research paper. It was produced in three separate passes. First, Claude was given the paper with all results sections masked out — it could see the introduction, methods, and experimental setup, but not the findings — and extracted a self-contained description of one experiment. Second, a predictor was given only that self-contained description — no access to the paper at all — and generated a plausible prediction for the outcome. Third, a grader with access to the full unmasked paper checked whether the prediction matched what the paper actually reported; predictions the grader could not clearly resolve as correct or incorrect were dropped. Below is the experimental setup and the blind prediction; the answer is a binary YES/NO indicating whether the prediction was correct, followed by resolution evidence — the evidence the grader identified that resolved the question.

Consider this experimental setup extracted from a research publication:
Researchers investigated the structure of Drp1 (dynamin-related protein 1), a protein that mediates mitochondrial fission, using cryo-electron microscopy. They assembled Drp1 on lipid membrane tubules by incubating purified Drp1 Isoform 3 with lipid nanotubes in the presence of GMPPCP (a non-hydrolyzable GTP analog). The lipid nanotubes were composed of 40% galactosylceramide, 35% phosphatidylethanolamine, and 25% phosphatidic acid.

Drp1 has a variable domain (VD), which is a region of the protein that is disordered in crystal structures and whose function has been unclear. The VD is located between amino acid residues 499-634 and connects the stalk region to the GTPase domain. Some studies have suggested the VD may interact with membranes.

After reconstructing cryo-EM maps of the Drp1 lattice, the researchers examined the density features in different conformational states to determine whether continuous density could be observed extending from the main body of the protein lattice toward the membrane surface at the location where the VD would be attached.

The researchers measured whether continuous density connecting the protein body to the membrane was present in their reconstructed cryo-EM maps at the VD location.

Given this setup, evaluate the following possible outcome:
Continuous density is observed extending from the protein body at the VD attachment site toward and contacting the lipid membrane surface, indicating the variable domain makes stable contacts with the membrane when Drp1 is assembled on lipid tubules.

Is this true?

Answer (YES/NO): YES